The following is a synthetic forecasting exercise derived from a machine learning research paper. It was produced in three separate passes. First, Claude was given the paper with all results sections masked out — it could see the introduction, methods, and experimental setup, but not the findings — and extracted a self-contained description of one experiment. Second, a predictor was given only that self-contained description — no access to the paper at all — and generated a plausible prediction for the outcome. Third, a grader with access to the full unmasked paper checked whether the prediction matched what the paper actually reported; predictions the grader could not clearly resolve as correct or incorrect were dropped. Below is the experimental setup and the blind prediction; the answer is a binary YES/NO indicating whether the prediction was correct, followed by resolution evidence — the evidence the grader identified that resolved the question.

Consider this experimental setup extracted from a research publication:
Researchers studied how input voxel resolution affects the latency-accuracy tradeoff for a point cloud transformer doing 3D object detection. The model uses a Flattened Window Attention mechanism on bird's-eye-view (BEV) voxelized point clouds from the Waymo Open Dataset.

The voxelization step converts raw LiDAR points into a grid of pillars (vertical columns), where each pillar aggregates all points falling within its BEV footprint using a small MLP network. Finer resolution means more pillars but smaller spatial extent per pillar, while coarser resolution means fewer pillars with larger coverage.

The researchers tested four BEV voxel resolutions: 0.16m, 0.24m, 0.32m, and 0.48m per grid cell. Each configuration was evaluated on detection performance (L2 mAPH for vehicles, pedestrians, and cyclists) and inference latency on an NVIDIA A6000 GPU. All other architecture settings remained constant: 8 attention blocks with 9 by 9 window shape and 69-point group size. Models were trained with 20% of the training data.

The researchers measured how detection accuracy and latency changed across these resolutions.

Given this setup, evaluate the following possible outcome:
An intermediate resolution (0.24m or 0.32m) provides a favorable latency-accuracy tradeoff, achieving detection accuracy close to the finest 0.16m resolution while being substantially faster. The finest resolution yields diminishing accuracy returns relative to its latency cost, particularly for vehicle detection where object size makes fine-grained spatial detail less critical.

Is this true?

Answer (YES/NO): YES